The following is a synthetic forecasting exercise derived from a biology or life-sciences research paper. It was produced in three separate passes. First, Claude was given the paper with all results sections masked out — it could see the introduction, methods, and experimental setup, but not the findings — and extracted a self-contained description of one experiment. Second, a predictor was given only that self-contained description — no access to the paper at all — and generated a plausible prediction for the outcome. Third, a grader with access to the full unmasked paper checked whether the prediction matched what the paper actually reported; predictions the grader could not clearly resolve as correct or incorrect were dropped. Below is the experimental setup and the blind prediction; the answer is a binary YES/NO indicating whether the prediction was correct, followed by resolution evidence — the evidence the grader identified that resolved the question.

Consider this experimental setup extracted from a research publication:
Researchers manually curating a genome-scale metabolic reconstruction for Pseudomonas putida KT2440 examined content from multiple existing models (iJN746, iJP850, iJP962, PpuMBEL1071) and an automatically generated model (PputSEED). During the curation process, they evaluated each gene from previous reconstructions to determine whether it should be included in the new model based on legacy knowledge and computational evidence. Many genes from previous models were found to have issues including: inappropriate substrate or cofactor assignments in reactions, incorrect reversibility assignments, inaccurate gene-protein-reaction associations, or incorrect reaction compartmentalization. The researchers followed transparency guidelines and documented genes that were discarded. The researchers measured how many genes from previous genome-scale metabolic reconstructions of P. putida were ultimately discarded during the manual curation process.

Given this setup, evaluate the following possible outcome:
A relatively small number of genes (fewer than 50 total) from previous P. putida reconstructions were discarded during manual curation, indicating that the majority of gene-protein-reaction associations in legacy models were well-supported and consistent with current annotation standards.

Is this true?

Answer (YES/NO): NO